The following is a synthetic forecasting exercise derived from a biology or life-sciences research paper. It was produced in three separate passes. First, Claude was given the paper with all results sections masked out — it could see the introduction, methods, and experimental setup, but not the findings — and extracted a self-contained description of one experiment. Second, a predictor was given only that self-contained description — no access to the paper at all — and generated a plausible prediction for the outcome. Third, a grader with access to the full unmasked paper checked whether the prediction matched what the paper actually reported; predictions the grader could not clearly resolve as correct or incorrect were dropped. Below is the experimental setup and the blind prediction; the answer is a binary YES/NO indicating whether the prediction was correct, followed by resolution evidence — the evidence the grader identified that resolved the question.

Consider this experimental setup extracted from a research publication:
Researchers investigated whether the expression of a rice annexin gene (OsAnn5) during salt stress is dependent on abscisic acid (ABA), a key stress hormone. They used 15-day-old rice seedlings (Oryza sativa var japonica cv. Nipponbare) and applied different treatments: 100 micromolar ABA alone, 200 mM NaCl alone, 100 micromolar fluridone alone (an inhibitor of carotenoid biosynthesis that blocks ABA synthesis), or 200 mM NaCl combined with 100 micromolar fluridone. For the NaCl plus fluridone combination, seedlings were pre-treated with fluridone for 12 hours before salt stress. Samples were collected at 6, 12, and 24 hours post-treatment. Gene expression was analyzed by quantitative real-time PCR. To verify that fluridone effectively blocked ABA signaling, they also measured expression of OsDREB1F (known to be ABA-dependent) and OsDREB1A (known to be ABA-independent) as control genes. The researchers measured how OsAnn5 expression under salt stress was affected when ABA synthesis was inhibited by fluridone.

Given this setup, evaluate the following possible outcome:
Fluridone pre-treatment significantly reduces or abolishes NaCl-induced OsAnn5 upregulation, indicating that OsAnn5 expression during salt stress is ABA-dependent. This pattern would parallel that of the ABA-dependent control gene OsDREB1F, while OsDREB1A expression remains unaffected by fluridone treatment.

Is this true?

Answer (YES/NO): NO